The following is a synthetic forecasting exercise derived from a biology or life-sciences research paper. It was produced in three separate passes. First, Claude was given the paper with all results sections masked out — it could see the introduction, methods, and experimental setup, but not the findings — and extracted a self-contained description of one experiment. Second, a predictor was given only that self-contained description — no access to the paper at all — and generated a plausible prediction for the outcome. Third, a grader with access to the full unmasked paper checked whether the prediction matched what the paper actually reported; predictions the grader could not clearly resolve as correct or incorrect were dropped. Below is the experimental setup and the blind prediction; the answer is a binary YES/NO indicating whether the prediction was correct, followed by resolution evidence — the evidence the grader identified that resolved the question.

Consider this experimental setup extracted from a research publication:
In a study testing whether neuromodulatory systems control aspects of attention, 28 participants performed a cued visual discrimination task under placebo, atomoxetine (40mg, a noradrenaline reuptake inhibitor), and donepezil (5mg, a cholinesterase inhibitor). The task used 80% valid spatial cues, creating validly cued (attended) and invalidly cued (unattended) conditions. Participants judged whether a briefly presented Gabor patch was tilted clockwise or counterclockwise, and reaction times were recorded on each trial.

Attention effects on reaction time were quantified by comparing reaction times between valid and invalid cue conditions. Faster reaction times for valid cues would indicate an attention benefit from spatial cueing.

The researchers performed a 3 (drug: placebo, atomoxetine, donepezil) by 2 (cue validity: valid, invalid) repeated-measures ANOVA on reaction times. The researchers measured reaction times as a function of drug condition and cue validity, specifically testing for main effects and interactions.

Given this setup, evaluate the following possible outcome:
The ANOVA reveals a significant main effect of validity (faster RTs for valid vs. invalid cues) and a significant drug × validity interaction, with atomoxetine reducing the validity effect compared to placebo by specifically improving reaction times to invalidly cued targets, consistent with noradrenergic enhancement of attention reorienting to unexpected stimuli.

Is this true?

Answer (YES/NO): NO